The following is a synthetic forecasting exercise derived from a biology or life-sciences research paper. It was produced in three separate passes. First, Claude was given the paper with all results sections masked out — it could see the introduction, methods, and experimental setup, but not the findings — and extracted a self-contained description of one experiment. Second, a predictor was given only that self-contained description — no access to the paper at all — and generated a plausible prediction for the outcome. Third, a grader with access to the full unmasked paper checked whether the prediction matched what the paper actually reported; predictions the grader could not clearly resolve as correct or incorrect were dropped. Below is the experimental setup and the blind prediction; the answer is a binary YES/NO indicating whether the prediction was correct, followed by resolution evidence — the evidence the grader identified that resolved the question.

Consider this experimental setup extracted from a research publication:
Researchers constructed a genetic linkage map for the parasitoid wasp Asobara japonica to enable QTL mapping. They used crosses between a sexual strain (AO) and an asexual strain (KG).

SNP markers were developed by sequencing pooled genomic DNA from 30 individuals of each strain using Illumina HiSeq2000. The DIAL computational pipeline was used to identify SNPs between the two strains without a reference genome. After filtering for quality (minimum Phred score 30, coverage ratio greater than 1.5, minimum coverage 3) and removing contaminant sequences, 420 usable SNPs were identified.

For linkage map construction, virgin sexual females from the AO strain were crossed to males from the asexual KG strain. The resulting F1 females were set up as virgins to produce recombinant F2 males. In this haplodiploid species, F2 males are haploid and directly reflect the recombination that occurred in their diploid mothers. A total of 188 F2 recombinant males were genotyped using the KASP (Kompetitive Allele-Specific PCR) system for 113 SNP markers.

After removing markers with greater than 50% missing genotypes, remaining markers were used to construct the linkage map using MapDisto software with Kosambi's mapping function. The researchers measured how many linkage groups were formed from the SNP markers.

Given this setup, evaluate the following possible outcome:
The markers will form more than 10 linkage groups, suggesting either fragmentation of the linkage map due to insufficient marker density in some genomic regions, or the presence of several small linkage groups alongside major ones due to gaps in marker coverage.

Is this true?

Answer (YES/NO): NO